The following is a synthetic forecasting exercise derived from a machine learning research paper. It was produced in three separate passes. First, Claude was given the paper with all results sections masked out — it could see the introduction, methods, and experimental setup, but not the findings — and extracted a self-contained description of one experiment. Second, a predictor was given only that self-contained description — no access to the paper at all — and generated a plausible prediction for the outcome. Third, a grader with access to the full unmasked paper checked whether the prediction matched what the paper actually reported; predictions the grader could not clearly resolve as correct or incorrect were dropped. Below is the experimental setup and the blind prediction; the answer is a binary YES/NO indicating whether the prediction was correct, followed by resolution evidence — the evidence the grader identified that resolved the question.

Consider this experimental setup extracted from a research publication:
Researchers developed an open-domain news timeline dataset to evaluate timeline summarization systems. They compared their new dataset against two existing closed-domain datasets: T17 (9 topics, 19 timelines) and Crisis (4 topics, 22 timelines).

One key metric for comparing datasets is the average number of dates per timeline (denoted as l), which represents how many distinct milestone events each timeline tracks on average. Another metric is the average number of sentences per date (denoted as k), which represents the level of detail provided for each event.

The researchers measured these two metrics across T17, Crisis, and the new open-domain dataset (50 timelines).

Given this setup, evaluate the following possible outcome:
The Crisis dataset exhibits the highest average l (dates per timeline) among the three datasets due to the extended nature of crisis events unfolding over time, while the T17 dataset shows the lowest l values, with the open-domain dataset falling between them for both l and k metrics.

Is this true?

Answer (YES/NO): NO